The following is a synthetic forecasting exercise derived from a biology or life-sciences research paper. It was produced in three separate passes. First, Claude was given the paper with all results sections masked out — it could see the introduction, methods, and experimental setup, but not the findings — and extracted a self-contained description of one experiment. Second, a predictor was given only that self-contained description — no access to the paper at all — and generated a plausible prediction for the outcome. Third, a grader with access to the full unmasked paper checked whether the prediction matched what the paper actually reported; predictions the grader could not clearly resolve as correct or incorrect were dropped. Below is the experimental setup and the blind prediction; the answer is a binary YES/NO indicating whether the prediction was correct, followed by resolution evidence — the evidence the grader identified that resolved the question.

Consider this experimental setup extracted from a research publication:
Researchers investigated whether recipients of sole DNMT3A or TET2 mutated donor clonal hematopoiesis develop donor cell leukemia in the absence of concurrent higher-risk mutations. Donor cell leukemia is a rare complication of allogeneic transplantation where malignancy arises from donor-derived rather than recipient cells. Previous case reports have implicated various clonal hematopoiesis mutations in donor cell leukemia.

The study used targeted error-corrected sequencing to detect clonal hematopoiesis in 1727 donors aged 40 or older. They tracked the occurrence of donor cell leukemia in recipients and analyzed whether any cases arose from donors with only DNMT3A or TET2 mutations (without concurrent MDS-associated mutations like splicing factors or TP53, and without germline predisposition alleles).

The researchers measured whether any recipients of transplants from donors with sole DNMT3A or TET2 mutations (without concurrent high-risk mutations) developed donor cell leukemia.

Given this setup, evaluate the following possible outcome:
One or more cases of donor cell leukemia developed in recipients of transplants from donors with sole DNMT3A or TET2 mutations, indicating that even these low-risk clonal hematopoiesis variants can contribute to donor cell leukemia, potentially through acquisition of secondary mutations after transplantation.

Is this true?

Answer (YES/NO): NO